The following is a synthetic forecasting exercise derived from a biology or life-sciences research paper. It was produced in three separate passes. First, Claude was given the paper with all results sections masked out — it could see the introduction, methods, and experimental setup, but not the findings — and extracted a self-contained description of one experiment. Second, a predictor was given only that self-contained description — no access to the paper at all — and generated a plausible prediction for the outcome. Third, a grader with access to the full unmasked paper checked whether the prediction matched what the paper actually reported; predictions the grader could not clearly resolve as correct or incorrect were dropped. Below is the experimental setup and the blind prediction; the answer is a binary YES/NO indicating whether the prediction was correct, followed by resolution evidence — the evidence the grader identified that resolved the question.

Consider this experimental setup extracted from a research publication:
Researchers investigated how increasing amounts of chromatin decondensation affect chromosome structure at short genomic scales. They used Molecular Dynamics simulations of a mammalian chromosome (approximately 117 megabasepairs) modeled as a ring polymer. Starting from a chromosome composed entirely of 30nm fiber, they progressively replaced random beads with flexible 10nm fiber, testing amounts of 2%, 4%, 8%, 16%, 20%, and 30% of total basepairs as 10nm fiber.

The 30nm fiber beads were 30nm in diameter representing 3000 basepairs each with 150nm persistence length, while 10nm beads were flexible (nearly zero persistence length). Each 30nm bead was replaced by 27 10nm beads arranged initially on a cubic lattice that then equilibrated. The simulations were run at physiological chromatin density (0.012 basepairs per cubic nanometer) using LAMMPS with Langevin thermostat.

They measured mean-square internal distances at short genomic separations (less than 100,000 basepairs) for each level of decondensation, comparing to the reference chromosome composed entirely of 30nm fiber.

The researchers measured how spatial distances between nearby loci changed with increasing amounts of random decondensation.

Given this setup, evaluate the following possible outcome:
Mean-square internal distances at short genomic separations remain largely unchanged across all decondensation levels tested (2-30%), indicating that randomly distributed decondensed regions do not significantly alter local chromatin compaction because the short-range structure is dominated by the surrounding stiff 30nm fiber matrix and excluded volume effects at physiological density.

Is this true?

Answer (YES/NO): NO